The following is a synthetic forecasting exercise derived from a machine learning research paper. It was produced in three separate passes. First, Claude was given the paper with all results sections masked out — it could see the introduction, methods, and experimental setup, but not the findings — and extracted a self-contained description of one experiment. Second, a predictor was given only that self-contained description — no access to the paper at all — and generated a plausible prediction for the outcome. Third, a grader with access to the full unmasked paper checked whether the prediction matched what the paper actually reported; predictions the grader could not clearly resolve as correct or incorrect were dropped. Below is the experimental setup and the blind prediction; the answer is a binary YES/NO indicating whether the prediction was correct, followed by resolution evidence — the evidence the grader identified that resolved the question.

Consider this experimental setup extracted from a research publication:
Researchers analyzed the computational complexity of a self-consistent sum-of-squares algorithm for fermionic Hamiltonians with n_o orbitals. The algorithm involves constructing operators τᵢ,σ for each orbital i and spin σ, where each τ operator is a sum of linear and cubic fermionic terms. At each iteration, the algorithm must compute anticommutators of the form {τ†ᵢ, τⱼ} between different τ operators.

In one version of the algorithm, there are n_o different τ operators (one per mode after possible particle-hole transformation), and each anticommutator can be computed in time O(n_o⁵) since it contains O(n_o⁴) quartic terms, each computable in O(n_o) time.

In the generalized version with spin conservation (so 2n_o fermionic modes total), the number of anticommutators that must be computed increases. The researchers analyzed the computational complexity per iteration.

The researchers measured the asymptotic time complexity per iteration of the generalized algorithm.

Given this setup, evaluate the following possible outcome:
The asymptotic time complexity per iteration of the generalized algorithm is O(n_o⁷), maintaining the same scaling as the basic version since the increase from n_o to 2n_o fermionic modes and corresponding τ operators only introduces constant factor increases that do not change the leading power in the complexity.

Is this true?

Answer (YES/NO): NO